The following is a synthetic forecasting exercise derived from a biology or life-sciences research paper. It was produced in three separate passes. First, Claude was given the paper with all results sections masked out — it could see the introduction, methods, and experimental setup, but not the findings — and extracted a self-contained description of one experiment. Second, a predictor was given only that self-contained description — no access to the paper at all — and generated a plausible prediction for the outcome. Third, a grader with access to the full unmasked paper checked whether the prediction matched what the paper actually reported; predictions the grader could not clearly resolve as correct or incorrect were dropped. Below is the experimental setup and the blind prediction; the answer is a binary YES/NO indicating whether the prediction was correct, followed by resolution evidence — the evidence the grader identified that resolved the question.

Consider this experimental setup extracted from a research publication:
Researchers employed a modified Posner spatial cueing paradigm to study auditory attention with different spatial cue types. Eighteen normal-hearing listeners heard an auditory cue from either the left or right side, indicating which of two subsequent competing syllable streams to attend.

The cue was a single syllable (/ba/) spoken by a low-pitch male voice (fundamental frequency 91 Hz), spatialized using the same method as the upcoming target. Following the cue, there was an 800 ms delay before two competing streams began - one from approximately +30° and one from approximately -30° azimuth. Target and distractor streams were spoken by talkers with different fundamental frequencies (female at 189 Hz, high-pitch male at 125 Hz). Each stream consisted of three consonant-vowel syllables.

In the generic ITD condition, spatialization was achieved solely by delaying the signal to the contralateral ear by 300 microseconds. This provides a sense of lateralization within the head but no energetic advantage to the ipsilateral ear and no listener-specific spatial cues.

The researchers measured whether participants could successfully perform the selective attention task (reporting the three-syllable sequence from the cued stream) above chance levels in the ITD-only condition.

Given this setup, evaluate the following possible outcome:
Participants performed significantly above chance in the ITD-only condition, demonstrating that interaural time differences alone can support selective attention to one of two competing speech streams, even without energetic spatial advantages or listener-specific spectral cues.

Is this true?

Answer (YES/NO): YES